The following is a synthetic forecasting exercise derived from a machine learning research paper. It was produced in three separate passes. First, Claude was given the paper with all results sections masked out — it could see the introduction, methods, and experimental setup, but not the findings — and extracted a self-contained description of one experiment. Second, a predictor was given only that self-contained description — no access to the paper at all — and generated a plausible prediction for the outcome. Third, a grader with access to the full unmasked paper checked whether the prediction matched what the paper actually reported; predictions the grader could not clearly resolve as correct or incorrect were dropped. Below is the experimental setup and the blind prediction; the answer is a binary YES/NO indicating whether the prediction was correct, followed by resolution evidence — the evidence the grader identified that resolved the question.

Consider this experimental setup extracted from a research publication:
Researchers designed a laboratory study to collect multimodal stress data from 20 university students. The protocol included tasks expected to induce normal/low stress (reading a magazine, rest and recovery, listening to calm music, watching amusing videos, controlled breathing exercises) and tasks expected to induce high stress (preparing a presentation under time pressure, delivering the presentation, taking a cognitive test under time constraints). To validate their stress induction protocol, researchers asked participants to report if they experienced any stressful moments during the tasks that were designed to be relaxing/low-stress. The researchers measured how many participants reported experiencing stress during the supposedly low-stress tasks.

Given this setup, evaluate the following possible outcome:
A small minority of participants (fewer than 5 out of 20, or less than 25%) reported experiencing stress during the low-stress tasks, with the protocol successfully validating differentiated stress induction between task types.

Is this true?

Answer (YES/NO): YES